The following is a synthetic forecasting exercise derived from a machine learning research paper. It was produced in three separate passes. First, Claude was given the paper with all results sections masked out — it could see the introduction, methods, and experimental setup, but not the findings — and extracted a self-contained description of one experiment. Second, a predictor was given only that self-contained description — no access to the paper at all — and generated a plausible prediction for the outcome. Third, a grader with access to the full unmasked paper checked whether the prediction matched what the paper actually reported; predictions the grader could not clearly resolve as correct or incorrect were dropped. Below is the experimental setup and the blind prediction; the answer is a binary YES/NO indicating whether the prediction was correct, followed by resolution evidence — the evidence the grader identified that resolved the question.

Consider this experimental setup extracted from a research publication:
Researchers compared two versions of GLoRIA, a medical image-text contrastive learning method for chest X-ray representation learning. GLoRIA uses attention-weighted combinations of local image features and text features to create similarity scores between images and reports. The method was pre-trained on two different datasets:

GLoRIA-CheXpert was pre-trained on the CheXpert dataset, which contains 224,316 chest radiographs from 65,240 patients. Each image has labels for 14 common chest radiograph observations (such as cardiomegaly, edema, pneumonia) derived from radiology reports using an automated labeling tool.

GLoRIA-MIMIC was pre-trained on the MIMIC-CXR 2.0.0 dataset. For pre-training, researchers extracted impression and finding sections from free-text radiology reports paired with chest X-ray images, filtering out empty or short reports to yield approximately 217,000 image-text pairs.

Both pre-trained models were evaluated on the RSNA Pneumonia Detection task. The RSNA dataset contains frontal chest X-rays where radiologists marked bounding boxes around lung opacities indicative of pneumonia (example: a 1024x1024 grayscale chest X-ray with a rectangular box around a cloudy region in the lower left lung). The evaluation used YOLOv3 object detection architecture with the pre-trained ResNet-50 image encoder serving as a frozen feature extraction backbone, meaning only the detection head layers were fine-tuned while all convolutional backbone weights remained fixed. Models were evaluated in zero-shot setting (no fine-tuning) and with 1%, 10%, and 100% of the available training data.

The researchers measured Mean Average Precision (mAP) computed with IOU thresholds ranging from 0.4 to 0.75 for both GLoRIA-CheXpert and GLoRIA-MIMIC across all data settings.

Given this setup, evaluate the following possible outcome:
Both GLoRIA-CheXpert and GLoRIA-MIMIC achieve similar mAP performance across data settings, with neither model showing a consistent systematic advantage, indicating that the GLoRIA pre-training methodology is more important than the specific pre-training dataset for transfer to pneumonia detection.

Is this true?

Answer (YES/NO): NO